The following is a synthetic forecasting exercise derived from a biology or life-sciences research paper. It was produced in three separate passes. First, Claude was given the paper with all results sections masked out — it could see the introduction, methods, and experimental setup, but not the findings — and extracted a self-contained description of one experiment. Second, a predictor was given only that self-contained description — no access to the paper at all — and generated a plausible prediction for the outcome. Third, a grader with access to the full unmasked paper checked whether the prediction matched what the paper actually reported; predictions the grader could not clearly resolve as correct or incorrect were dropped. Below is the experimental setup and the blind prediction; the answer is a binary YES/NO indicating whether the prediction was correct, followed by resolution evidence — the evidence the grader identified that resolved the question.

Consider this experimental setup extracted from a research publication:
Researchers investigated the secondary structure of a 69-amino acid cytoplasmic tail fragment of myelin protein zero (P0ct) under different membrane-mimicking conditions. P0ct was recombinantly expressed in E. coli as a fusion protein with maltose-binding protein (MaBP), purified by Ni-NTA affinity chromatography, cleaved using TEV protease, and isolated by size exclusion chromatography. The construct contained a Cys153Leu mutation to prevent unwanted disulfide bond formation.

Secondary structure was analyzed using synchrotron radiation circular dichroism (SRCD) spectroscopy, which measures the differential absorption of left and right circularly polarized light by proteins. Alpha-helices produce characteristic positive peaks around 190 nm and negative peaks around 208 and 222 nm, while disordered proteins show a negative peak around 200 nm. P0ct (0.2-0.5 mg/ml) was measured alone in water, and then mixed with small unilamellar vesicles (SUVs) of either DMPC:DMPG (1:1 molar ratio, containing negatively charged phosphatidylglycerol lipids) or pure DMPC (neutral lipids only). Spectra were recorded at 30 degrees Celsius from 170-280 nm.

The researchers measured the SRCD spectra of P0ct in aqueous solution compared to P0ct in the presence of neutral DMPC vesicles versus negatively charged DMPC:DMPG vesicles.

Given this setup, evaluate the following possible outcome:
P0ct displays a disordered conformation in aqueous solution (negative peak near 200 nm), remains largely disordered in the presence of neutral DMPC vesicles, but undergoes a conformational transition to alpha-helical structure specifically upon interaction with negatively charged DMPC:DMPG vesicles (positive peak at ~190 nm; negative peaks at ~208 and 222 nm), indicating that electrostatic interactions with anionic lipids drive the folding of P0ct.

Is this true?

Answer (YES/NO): YES